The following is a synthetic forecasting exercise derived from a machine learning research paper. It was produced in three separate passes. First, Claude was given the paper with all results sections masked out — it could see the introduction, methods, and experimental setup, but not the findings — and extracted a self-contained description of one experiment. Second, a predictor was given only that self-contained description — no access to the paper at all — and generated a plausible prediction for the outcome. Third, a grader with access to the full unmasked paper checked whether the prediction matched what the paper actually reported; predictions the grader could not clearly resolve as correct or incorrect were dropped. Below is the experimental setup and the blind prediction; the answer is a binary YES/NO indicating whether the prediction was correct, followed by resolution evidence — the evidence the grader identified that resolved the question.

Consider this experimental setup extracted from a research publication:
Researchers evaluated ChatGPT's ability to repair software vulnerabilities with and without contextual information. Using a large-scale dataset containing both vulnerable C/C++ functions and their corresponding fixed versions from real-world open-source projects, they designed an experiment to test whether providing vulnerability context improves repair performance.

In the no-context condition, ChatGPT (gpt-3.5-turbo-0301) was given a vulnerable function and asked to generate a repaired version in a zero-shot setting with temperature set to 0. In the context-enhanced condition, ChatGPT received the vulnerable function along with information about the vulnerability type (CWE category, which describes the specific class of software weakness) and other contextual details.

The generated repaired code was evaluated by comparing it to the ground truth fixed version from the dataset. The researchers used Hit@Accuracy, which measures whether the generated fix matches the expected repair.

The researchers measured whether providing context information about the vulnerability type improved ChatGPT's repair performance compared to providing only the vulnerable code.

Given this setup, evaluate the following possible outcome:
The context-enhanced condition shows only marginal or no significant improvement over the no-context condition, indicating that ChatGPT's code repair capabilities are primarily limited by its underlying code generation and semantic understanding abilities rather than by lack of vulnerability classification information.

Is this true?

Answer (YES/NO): YES